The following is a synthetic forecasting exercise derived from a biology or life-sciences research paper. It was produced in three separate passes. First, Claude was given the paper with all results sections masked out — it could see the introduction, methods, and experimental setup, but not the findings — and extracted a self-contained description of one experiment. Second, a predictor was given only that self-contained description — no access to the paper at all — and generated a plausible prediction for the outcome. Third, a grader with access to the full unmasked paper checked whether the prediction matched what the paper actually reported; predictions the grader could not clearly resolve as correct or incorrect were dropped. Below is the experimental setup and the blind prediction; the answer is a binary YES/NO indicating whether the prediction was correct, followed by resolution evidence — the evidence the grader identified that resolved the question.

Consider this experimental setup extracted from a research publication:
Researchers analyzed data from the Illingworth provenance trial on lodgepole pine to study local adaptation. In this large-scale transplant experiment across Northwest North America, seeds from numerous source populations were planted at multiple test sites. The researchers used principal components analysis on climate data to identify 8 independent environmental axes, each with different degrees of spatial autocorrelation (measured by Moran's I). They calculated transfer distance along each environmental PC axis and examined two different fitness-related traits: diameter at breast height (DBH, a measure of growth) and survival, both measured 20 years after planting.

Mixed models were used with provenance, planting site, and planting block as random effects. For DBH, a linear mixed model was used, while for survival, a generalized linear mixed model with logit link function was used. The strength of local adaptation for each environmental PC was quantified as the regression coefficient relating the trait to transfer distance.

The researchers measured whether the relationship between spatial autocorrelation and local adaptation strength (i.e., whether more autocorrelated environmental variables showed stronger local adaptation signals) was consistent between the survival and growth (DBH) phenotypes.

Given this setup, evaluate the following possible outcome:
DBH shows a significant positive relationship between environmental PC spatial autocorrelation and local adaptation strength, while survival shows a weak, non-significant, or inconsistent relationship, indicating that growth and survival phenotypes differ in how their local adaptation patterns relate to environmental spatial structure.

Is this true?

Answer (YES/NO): NO